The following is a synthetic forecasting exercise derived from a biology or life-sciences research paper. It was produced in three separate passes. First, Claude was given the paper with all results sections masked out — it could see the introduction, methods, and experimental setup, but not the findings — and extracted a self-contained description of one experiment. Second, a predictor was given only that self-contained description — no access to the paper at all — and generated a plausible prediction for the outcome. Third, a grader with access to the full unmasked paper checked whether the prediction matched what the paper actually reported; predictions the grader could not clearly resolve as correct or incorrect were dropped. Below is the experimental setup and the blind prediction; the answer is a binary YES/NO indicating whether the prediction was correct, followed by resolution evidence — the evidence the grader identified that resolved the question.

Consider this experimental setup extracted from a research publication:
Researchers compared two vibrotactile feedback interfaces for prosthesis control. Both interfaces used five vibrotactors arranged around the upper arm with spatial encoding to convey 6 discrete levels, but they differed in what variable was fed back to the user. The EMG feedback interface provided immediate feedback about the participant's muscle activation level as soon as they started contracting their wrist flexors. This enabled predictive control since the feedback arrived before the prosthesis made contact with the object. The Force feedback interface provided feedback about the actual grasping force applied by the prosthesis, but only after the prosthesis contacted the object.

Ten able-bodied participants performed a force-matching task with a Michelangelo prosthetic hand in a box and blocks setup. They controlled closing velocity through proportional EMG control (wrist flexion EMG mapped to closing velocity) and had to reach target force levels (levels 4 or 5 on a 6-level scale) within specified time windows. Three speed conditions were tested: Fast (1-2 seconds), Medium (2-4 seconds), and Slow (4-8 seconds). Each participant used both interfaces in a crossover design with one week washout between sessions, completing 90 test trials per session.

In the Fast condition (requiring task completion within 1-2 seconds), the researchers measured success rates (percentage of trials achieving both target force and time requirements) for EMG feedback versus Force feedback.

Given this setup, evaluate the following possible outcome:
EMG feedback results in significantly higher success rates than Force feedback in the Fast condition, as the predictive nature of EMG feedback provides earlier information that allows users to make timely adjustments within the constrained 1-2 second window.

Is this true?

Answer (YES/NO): NO